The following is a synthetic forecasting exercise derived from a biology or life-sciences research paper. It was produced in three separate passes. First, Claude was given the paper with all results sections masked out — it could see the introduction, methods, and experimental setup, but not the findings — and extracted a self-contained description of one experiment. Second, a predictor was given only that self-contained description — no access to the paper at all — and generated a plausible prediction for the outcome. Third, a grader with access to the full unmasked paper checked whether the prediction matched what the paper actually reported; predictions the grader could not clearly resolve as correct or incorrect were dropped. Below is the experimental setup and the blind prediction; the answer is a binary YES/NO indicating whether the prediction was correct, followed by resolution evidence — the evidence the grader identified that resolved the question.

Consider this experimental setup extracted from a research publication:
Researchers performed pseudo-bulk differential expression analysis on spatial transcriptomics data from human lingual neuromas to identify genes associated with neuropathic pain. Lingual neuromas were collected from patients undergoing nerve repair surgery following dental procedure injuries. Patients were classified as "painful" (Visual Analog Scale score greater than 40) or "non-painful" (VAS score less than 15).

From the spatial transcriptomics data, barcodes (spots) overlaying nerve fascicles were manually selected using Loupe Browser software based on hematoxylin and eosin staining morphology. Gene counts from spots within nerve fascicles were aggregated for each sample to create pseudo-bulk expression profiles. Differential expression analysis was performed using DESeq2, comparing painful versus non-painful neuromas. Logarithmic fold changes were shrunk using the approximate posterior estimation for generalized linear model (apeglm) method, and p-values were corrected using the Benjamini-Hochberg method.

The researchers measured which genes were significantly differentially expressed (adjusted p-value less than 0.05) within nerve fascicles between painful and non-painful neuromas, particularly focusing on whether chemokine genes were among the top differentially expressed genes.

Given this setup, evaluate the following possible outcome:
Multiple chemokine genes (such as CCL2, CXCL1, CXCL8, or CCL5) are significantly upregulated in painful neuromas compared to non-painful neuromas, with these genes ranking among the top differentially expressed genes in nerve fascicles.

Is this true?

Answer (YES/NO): YES